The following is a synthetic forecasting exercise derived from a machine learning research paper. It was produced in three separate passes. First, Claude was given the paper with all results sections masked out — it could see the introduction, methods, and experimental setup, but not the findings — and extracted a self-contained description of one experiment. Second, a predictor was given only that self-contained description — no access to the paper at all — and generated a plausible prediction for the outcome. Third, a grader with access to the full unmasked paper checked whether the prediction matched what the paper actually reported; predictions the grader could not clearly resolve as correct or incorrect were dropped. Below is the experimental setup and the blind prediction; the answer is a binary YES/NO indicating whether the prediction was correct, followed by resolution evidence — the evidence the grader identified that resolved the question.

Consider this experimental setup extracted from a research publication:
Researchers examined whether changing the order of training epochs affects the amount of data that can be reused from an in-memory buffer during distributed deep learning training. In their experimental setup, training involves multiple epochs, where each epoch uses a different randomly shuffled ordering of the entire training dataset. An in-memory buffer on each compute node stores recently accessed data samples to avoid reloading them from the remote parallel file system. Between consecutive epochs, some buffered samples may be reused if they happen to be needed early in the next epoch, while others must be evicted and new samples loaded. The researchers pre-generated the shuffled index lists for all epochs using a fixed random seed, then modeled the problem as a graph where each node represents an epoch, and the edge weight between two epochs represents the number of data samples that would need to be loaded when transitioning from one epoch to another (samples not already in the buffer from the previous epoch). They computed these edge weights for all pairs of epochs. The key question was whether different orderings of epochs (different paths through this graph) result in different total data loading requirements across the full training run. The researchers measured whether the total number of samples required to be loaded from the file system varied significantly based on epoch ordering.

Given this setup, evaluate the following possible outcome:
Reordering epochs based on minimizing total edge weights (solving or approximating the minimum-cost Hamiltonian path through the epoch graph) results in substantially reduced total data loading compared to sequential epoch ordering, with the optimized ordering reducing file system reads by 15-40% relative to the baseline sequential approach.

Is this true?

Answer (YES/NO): NO